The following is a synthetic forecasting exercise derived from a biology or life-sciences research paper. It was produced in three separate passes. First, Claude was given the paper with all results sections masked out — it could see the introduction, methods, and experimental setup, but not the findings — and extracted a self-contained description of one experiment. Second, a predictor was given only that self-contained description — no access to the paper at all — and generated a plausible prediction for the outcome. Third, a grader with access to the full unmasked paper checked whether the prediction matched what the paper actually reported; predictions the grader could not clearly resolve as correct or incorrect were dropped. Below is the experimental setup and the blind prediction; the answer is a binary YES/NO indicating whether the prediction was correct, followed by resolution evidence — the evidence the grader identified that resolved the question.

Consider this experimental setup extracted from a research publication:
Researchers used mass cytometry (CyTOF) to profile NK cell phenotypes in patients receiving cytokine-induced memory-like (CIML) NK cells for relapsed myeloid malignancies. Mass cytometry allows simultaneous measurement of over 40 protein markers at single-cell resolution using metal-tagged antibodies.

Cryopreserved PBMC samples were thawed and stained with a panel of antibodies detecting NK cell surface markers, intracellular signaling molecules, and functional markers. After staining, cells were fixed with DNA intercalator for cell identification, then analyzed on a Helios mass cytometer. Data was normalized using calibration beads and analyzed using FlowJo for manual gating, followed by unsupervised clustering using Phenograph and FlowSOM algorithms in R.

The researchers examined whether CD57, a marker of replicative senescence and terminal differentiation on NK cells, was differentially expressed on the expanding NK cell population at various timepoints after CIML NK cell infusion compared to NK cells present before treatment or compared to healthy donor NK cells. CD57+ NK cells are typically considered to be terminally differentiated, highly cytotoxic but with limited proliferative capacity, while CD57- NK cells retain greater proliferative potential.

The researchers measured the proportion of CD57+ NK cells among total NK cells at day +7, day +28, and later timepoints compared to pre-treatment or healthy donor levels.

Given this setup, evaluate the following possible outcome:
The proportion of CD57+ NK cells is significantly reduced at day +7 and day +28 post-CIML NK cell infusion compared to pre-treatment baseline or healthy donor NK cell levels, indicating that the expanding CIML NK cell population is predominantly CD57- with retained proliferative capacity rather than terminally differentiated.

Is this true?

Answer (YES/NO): NO